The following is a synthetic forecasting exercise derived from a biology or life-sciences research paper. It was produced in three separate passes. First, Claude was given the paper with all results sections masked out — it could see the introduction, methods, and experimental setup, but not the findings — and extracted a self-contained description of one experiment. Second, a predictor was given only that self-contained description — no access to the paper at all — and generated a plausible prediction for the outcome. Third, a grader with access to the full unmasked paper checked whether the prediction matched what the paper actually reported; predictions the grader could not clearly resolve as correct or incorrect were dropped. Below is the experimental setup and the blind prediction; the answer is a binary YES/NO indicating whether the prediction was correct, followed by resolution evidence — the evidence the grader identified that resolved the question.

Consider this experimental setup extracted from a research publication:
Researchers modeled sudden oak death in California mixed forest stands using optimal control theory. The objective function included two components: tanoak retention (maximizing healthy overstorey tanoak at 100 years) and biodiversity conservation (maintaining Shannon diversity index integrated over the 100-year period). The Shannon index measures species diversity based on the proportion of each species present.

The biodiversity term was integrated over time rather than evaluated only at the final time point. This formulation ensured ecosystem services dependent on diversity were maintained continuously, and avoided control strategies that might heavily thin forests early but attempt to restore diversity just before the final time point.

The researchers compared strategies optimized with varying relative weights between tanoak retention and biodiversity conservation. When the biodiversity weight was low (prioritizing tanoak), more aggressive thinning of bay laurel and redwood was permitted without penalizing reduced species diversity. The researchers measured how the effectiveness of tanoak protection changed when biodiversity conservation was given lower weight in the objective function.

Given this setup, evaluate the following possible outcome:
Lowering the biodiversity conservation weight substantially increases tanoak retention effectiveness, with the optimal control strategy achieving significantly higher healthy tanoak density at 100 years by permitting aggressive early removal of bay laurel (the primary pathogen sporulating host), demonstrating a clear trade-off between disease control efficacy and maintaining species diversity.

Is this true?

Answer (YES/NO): YES